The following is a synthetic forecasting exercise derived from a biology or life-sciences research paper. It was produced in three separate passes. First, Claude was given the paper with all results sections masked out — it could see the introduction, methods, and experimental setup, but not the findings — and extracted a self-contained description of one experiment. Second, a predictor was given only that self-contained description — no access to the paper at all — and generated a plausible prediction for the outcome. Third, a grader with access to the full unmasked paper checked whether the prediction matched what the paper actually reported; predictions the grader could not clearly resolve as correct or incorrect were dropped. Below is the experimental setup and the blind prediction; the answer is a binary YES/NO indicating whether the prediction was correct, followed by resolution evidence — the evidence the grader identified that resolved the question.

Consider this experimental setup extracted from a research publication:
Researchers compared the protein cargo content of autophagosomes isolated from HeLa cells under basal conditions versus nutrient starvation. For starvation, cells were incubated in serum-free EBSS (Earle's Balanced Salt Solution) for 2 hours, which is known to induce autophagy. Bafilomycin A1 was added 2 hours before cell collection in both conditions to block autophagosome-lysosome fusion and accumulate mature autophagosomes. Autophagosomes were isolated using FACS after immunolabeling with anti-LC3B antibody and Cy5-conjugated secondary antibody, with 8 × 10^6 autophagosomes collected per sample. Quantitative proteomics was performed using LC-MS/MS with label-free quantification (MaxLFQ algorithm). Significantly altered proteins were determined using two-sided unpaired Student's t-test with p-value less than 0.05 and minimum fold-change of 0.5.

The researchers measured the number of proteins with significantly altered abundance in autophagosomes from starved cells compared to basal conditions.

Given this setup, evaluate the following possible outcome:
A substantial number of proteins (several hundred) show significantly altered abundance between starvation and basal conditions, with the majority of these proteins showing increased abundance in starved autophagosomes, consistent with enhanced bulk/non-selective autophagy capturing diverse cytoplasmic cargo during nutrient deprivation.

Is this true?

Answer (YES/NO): NO